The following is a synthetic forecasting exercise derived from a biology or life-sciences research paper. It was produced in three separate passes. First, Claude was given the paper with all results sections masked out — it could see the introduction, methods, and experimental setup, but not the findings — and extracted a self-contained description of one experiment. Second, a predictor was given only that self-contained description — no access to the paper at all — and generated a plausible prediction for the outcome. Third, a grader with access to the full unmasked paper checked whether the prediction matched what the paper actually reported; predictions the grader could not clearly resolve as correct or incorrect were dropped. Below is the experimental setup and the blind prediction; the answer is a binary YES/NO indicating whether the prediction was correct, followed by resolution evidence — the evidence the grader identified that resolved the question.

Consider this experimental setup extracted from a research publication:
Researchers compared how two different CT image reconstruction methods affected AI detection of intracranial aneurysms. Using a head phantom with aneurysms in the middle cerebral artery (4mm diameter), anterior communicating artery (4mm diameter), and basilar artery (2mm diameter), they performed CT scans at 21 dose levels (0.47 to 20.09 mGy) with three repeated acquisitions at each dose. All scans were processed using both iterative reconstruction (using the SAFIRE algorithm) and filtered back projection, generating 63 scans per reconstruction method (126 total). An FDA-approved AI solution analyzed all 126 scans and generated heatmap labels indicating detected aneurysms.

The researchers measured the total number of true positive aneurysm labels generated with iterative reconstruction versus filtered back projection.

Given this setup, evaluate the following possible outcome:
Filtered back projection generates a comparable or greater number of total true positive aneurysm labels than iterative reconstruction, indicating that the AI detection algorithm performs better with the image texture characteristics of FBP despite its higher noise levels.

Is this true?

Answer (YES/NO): NO